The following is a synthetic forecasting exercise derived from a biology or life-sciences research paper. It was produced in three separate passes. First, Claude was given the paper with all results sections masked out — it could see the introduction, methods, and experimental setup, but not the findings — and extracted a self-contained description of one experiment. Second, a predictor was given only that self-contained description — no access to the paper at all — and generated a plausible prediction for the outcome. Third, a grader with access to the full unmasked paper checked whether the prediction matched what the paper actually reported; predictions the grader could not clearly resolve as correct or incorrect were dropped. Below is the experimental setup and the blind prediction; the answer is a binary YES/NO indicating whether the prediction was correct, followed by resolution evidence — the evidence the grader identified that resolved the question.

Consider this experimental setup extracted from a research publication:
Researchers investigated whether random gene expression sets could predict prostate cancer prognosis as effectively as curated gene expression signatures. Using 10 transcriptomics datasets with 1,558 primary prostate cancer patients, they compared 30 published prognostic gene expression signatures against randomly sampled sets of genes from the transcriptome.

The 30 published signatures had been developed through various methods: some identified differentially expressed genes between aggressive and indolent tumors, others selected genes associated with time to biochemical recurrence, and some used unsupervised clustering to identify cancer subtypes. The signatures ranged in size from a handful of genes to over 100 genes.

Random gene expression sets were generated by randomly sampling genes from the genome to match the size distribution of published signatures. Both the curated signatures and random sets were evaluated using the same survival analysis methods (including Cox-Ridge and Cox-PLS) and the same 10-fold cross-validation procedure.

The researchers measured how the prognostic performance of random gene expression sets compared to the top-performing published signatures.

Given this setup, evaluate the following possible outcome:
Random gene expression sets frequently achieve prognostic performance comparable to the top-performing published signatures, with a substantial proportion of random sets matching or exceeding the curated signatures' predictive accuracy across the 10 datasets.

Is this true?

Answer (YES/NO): NO